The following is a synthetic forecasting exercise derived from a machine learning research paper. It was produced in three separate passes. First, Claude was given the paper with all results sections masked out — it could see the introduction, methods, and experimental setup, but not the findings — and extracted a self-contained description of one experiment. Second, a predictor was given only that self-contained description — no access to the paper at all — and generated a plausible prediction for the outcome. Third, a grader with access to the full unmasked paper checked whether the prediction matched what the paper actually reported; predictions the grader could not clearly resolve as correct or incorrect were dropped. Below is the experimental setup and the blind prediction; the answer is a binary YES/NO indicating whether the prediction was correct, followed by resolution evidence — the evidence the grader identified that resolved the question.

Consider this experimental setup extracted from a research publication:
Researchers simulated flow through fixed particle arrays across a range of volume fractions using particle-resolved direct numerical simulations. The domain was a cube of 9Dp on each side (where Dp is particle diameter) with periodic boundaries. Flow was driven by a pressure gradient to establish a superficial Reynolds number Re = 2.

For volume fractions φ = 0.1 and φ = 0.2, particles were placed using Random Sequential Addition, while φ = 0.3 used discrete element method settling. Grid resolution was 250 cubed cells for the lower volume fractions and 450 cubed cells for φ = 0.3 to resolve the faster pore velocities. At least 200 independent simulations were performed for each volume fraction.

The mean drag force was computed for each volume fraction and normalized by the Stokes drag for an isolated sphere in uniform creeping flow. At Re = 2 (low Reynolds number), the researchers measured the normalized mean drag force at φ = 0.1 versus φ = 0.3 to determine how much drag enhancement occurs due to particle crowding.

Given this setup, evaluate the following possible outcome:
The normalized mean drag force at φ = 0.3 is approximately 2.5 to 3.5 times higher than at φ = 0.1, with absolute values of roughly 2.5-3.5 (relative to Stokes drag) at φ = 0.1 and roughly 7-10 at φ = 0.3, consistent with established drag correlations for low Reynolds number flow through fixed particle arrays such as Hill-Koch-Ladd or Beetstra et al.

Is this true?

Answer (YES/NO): NO